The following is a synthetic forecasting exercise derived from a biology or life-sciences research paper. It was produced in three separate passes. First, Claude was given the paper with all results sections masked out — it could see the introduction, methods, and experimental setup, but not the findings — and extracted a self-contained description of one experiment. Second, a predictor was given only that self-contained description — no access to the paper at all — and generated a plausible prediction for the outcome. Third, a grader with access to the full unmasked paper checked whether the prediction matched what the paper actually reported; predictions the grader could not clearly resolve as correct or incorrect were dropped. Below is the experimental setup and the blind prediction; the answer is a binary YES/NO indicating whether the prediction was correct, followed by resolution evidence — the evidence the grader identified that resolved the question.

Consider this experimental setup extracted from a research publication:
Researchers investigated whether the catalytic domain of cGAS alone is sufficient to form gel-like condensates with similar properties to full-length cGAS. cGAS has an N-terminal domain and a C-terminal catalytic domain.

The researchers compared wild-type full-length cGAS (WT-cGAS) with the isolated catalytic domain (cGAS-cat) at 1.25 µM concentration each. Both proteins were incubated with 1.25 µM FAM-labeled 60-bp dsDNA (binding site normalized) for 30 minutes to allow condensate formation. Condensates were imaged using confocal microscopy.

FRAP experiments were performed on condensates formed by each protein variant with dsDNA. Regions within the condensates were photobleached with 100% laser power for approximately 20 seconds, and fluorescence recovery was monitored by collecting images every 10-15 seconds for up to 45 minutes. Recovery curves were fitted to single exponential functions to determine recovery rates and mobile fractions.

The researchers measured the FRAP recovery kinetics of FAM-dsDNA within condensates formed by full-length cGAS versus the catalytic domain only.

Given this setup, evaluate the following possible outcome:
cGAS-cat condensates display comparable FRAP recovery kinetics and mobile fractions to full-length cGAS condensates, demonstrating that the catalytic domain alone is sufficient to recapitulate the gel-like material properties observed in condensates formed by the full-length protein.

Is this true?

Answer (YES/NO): NO